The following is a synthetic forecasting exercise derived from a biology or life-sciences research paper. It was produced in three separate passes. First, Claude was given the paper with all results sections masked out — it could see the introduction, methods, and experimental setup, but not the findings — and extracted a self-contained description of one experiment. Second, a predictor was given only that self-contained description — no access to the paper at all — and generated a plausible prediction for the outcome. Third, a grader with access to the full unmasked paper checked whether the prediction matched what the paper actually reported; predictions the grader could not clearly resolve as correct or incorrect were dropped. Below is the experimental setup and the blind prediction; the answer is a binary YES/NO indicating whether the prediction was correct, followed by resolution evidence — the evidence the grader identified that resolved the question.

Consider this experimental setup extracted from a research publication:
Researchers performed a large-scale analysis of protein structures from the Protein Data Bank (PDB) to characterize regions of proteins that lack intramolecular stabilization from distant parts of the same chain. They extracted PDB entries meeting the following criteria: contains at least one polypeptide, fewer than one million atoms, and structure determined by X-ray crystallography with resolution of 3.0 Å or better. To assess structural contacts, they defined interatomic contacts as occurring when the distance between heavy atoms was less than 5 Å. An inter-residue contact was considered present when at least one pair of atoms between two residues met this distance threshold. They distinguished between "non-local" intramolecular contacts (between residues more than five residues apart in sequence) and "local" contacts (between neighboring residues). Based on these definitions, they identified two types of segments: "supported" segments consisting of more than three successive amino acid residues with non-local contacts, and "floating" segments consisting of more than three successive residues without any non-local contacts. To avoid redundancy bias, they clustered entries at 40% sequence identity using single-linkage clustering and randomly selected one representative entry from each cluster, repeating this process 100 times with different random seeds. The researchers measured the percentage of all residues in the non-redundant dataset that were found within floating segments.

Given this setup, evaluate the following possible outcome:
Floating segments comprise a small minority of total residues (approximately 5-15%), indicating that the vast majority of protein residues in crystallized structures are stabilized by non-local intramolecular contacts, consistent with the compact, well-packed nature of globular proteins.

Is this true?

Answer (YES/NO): NO